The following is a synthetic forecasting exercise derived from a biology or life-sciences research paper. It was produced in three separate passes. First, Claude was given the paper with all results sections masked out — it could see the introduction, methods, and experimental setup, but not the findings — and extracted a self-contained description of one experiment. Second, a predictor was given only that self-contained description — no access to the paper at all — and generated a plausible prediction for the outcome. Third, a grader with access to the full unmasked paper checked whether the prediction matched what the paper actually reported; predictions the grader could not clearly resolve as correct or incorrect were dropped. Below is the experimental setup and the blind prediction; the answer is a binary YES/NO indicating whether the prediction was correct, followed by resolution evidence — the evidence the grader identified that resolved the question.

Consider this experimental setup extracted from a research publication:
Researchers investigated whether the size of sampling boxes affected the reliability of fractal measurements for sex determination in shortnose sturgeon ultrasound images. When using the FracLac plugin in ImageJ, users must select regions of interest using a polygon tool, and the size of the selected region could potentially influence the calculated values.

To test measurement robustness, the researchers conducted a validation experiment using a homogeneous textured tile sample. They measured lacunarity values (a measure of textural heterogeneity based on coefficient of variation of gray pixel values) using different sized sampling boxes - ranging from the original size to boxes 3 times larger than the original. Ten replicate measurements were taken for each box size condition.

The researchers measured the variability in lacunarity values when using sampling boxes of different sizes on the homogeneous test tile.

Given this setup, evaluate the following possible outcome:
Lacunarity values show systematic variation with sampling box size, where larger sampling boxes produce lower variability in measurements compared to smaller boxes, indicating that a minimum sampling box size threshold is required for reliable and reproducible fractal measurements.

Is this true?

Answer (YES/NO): NO